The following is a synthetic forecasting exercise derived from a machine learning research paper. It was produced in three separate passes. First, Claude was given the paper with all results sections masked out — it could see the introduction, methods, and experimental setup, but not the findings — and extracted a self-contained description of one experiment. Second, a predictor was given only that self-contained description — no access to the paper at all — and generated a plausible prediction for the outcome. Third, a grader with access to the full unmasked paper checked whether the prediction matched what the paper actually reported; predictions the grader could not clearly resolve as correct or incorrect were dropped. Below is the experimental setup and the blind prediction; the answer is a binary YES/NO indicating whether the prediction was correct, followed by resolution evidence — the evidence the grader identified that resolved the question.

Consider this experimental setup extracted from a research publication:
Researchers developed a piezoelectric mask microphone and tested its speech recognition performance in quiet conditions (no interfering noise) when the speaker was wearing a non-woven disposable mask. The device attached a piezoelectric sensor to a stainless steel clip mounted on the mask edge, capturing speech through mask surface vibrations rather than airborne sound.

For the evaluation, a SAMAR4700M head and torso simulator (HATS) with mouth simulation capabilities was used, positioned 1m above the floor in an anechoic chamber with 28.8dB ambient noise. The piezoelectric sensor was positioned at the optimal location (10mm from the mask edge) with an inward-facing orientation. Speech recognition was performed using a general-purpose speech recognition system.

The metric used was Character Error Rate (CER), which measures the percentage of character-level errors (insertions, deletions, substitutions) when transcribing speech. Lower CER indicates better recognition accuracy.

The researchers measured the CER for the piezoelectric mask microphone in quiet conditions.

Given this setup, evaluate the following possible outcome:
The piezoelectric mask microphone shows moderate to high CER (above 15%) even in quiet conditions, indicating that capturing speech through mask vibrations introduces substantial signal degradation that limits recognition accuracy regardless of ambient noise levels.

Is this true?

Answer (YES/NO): NO